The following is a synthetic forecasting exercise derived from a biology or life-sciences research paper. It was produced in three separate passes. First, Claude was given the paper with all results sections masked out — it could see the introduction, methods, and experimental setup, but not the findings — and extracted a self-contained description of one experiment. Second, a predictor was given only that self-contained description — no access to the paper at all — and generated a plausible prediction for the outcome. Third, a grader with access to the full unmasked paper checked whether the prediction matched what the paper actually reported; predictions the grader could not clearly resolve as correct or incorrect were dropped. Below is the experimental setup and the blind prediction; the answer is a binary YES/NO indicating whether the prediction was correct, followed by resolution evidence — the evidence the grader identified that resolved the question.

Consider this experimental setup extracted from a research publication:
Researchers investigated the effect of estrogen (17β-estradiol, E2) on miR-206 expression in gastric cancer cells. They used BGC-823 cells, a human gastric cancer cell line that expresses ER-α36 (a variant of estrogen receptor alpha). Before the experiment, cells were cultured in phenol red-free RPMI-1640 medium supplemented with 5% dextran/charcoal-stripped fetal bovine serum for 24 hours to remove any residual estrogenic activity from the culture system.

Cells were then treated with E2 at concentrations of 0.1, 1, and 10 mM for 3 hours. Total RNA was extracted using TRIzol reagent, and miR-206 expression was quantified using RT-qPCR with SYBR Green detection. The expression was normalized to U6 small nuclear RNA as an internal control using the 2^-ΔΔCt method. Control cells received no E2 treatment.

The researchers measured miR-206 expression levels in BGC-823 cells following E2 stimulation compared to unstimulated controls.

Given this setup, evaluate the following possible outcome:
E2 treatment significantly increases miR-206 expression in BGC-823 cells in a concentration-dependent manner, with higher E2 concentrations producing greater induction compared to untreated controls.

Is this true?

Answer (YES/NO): YES